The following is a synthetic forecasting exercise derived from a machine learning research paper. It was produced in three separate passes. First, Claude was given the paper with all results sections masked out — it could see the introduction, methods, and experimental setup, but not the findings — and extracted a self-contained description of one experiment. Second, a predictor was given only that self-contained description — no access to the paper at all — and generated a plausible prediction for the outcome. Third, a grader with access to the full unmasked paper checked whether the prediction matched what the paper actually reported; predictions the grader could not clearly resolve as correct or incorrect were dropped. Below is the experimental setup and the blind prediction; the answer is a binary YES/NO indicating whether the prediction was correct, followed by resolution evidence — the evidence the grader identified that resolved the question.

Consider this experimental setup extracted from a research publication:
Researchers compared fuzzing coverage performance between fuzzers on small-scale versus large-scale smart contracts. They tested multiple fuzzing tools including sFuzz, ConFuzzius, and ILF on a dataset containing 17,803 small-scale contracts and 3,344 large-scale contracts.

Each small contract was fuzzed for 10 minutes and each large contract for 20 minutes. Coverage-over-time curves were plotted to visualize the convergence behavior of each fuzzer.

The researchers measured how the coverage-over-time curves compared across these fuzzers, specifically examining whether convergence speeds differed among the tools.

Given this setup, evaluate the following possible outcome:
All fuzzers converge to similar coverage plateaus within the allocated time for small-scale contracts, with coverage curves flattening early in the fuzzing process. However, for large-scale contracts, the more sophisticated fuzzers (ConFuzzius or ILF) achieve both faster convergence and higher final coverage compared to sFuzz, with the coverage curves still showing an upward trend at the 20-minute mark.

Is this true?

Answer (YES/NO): NO